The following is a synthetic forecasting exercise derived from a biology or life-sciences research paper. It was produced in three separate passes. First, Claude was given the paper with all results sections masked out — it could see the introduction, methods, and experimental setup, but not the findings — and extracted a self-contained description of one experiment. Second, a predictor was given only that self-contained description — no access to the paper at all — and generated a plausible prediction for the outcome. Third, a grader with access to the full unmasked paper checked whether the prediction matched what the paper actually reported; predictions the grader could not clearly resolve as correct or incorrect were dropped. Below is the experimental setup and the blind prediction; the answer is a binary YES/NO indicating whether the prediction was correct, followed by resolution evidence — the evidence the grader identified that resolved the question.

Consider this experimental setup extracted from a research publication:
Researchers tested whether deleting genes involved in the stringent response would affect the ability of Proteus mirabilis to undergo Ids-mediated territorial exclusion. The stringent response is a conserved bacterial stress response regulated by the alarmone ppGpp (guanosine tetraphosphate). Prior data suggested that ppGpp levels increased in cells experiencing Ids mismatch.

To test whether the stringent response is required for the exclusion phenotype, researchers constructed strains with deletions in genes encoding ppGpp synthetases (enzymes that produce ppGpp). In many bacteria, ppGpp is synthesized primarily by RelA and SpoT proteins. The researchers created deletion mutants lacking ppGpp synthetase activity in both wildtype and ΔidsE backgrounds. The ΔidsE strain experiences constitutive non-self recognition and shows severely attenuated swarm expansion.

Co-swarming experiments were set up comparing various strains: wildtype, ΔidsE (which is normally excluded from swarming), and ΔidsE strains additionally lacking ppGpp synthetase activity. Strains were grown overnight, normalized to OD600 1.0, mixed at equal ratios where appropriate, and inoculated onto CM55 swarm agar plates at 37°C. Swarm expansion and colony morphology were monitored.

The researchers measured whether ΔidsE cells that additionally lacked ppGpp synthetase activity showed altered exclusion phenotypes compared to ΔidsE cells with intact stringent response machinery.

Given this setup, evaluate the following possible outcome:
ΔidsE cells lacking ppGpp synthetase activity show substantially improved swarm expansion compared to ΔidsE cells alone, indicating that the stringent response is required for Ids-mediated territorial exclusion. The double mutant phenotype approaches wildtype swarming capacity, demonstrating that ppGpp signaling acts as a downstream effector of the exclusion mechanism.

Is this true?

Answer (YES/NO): YES